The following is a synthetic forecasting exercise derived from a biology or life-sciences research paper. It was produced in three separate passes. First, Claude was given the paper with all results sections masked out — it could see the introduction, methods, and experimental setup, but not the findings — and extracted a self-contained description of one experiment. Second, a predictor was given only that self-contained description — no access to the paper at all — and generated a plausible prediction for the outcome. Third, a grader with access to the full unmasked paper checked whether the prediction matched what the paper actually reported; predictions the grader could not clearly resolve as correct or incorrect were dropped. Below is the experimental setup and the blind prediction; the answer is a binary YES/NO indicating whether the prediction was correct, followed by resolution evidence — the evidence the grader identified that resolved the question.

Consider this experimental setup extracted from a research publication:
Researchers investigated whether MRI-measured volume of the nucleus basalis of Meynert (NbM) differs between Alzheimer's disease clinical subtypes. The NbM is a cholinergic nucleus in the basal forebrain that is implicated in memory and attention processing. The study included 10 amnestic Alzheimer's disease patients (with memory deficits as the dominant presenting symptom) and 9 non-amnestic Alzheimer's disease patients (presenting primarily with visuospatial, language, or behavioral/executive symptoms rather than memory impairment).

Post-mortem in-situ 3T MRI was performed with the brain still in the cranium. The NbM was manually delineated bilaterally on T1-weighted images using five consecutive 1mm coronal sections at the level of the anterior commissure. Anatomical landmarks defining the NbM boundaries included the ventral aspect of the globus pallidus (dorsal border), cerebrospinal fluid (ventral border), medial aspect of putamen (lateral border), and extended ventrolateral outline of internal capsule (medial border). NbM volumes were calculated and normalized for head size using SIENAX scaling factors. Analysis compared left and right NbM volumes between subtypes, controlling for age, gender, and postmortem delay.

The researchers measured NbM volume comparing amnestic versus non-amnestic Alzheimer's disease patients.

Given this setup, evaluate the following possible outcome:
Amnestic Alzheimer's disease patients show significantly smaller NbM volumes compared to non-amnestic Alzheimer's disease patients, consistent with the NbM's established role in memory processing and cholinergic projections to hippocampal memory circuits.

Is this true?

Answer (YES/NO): NO